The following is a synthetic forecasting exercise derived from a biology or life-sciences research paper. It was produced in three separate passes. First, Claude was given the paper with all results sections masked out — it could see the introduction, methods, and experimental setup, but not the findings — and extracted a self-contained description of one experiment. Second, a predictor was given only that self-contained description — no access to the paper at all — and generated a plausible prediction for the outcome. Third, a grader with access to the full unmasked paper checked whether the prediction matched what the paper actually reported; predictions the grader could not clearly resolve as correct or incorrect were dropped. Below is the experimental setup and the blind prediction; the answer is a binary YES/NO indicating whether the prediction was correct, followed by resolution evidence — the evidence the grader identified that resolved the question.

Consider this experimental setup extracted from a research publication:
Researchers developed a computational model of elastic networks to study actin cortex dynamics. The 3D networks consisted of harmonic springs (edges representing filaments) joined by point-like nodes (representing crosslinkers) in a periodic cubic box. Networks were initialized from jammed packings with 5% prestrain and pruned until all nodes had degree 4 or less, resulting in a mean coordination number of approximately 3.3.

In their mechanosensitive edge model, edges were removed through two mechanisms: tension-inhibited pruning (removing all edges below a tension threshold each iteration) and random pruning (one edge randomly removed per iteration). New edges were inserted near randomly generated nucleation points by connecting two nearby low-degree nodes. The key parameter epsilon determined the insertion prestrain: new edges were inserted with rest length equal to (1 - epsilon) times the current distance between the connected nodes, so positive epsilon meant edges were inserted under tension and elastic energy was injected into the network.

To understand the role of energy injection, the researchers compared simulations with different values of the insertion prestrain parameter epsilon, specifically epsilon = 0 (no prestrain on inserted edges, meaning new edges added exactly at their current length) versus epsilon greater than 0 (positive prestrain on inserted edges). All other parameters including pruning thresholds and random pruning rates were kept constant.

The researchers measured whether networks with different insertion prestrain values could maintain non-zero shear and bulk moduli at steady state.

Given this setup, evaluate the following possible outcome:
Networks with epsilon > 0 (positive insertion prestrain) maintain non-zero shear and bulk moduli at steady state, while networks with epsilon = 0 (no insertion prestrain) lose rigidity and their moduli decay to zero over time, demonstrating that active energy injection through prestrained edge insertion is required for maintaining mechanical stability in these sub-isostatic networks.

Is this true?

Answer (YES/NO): YES